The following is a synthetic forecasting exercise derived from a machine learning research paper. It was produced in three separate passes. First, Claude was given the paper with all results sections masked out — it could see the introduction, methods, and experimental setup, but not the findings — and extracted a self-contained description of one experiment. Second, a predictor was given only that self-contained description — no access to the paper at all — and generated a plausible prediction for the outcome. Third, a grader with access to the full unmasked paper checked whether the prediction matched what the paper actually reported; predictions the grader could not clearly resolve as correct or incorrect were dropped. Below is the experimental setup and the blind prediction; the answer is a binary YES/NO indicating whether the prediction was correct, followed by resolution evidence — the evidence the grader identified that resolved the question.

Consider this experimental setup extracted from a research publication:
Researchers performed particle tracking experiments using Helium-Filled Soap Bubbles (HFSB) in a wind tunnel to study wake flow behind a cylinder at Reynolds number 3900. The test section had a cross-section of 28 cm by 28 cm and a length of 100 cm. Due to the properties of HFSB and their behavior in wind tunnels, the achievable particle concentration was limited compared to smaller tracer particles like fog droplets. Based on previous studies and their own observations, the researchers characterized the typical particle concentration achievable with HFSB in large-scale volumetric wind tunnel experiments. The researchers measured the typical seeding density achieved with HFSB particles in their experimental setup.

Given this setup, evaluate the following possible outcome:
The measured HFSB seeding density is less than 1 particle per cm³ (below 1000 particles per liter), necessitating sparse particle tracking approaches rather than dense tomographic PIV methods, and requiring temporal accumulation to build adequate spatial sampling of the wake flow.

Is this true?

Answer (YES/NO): NO